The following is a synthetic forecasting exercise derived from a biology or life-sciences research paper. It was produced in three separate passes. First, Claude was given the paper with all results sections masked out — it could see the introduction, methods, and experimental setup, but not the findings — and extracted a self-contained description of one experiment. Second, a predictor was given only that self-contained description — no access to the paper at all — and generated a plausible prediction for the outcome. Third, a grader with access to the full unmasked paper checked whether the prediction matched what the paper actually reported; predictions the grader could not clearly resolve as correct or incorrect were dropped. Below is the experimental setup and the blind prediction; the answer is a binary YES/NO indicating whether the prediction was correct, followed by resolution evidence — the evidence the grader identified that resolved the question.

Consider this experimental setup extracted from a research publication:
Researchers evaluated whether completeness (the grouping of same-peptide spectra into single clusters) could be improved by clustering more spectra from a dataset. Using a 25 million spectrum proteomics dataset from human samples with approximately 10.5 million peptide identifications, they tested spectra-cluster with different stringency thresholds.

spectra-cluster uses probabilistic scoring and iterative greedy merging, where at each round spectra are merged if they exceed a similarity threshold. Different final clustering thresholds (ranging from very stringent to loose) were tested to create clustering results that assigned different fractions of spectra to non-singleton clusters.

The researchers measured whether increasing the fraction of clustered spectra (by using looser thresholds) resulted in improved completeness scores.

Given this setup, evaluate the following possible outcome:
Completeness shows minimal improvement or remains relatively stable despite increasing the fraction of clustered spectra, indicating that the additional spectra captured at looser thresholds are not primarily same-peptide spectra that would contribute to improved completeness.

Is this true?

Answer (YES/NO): YES